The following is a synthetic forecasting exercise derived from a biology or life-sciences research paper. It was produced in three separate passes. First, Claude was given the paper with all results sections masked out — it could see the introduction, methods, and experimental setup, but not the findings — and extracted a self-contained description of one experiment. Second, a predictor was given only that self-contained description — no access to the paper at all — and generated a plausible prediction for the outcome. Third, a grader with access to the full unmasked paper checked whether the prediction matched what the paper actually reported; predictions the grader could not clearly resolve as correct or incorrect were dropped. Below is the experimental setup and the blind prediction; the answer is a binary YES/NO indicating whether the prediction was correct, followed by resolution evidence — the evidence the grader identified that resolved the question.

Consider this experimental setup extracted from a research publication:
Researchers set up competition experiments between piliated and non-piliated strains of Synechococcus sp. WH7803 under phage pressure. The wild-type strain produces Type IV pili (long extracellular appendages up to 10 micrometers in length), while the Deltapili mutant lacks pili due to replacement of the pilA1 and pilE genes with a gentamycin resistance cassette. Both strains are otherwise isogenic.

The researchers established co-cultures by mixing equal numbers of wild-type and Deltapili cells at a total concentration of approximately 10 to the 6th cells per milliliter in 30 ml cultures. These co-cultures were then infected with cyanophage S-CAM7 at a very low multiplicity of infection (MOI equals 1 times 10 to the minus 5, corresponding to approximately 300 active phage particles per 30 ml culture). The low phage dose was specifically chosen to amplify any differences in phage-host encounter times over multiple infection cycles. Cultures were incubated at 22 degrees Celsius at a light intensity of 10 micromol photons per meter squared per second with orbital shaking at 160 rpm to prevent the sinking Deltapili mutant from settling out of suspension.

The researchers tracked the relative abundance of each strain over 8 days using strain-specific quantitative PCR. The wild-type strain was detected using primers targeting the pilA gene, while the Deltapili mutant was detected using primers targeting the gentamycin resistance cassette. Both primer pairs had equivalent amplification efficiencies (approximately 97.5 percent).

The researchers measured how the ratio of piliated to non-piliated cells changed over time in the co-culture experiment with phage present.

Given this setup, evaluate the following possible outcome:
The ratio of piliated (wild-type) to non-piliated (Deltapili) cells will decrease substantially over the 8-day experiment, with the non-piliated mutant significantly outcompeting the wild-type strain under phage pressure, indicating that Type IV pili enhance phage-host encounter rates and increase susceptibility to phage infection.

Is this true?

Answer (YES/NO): YES